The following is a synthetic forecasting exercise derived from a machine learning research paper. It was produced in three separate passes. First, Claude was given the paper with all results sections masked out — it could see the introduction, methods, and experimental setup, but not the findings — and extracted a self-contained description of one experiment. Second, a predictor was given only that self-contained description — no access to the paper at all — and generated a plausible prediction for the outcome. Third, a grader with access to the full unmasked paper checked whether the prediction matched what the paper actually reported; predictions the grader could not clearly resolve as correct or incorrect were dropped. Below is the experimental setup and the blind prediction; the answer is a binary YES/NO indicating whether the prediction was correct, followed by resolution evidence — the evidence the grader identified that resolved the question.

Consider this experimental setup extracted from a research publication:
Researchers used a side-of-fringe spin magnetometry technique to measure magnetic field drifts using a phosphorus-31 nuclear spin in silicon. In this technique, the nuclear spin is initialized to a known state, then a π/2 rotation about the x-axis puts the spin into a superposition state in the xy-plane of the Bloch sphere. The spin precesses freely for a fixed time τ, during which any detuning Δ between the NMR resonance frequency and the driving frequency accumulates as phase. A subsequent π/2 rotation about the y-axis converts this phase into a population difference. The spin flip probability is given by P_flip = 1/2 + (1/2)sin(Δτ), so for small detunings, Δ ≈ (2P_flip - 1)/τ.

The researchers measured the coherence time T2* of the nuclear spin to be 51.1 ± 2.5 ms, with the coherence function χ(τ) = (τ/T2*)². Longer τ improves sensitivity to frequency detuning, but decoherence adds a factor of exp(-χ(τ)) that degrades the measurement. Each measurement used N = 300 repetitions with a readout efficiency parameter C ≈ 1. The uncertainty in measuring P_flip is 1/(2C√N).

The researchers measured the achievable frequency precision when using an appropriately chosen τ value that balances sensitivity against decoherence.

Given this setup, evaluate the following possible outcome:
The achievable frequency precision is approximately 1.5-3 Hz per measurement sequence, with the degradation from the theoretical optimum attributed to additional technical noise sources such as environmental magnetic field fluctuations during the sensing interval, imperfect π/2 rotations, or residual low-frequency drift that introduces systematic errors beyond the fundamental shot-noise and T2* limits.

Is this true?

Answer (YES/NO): NO